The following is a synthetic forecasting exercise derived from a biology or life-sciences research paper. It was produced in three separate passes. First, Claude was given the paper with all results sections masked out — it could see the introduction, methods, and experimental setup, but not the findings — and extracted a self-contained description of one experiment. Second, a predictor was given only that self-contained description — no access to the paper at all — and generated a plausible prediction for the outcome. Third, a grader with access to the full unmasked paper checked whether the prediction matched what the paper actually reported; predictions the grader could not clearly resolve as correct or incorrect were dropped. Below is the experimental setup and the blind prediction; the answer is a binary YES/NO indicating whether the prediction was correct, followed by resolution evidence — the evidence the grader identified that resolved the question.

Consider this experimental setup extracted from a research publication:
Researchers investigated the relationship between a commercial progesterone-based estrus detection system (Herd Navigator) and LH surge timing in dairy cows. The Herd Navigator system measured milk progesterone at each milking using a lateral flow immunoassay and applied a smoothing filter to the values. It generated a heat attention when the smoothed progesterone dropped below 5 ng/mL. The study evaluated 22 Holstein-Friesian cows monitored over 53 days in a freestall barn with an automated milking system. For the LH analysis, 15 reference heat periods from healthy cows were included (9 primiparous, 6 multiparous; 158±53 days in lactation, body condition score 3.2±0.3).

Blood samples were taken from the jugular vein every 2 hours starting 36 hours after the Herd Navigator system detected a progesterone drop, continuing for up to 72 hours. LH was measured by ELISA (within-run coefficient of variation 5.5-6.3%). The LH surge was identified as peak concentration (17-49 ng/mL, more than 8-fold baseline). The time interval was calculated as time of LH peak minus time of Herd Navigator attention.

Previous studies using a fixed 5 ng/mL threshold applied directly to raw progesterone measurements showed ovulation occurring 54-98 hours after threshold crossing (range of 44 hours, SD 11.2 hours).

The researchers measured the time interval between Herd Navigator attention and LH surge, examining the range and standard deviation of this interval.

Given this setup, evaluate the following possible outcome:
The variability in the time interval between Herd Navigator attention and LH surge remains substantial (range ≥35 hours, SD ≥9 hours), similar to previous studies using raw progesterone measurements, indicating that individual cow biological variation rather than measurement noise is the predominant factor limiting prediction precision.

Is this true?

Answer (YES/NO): YES